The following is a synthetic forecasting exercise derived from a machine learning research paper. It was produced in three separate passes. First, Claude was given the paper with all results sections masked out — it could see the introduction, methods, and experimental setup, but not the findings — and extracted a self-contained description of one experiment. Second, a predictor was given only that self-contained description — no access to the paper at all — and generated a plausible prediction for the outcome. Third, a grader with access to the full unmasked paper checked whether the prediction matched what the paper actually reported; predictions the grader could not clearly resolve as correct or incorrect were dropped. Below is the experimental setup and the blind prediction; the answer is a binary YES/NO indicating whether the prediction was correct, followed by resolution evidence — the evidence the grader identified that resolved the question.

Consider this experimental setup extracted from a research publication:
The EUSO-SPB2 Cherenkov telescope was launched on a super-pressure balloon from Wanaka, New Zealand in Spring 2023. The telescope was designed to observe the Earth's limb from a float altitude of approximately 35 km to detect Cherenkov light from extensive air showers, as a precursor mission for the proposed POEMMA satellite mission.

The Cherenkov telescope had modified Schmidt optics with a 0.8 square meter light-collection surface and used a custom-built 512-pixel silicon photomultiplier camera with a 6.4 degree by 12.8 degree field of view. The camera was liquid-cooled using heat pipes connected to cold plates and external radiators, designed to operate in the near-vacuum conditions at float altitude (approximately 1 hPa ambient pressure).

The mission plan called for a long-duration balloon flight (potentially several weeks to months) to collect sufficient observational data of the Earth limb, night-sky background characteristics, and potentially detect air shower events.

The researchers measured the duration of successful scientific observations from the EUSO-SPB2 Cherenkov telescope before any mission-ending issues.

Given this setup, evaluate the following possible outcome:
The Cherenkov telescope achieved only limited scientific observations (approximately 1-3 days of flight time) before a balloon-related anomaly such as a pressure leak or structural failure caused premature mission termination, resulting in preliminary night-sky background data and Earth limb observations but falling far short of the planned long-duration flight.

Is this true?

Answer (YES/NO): YES